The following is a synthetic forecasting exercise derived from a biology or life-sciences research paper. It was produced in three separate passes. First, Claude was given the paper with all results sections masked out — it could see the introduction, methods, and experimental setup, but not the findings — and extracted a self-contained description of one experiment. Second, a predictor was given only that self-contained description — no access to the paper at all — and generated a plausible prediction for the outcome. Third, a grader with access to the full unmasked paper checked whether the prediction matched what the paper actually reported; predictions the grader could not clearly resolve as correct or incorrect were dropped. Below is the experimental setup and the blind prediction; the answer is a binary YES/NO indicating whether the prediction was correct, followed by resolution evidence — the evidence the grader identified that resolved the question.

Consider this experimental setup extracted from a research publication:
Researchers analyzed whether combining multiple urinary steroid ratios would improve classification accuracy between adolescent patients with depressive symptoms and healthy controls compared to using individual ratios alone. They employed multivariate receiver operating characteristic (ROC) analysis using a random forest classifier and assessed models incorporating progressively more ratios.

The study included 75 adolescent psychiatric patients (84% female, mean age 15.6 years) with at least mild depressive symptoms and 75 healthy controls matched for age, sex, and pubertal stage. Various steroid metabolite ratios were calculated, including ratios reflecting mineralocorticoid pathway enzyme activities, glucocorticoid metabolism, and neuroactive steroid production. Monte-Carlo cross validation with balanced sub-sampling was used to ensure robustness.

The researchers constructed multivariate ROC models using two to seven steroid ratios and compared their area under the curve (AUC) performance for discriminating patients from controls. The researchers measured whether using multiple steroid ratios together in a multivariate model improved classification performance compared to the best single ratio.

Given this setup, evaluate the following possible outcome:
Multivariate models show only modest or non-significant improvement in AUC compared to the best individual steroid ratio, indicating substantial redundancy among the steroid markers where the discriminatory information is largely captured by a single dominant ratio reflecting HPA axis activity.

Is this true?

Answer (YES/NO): YES